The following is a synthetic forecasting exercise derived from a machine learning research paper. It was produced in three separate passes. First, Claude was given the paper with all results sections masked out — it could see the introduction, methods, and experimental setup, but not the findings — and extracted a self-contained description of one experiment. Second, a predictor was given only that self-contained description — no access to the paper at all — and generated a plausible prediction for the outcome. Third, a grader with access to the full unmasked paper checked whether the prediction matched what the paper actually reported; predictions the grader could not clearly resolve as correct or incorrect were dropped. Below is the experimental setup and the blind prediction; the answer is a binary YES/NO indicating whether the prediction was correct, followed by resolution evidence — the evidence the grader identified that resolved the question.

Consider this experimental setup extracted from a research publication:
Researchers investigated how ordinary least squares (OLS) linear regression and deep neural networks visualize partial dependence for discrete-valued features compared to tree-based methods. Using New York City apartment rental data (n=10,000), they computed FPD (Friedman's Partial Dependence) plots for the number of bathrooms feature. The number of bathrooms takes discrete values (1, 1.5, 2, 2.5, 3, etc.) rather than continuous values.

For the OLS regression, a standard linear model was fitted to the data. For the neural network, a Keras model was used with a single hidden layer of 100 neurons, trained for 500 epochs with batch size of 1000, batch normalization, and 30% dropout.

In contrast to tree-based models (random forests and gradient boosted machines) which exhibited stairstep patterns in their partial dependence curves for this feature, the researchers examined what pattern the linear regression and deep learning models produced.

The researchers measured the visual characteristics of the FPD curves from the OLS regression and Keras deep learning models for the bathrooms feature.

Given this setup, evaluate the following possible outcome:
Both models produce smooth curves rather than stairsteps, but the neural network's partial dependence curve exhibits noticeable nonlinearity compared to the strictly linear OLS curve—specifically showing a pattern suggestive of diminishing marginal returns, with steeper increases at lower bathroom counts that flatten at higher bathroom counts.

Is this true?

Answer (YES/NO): NO